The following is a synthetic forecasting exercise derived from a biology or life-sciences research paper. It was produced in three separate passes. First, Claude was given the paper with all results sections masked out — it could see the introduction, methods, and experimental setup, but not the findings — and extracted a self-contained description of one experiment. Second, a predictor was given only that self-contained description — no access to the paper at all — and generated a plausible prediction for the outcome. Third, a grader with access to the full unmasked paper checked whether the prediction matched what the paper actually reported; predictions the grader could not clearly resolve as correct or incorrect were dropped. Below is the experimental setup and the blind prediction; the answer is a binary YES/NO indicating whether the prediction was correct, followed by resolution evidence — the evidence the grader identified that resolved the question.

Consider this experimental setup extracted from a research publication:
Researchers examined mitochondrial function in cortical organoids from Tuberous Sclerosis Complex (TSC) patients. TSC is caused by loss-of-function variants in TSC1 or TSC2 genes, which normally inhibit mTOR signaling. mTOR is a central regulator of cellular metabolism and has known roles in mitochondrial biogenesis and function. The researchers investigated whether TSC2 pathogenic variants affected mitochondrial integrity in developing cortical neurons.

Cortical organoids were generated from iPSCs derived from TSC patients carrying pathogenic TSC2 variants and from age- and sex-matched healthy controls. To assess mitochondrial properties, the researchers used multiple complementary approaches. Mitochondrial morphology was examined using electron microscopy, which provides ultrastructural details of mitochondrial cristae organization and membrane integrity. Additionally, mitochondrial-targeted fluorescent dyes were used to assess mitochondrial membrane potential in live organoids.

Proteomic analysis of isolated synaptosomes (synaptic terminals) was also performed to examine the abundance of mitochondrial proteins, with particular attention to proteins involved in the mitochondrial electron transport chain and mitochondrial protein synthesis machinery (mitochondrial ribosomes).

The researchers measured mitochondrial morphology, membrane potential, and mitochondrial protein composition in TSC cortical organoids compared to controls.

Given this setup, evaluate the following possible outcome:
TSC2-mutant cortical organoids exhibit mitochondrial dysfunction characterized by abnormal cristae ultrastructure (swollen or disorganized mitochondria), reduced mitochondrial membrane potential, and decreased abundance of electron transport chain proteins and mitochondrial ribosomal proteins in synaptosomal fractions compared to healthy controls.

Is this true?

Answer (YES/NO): NO